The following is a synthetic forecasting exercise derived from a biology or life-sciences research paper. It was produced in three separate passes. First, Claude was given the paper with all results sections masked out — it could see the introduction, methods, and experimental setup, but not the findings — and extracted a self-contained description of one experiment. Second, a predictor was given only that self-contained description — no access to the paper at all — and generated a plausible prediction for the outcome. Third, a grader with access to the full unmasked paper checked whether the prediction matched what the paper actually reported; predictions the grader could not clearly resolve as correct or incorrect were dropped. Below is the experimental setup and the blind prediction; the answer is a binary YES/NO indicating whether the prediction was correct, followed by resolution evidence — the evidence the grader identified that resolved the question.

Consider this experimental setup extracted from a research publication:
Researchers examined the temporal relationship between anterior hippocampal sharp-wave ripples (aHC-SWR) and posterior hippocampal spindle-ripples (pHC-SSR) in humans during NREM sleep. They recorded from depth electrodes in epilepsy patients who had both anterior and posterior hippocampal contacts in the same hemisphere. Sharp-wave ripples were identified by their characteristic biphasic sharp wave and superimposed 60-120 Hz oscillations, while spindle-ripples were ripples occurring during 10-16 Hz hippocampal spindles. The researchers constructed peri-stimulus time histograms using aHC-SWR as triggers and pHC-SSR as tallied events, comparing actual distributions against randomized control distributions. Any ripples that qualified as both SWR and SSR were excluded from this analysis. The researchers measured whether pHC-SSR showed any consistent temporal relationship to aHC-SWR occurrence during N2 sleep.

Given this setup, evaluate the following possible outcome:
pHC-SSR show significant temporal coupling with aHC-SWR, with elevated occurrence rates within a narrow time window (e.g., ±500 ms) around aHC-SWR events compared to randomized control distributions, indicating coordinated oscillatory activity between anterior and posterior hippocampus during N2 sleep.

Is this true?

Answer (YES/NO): NO